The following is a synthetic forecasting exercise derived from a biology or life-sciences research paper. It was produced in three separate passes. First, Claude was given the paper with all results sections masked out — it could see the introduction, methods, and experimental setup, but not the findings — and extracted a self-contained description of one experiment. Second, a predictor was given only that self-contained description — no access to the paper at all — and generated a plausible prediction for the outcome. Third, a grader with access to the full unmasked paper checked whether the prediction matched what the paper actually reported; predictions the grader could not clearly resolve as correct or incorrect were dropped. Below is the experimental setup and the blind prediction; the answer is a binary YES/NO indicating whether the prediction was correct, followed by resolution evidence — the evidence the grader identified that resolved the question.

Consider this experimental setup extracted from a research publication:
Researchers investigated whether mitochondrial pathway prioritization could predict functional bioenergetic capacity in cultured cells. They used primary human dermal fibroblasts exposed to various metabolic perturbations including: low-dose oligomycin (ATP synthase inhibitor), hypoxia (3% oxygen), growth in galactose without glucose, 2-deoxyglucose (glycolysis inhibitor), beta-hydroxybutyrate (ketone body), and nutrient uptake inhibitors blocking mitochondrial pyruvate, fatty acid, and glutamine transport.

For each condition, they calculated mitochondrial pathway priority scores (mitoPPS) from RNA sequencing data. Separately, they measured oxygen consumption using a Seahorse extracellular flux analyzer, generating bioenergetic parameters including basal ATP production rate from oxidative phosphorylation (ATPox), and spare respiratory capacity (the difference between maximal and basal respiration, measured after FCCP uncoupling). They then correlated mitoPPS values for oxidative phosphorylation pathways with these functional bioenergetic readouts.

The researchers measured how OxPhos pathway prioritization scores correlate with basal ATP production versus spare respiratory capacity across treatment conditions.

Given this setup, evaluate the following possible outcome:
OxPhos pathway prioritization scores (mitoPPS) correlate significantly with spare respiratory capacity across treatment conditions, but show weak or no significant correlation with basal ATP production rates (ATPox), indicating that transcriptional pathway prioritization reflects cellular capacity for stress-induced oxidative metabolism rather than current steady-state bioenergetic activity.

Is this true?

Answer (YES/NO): YES